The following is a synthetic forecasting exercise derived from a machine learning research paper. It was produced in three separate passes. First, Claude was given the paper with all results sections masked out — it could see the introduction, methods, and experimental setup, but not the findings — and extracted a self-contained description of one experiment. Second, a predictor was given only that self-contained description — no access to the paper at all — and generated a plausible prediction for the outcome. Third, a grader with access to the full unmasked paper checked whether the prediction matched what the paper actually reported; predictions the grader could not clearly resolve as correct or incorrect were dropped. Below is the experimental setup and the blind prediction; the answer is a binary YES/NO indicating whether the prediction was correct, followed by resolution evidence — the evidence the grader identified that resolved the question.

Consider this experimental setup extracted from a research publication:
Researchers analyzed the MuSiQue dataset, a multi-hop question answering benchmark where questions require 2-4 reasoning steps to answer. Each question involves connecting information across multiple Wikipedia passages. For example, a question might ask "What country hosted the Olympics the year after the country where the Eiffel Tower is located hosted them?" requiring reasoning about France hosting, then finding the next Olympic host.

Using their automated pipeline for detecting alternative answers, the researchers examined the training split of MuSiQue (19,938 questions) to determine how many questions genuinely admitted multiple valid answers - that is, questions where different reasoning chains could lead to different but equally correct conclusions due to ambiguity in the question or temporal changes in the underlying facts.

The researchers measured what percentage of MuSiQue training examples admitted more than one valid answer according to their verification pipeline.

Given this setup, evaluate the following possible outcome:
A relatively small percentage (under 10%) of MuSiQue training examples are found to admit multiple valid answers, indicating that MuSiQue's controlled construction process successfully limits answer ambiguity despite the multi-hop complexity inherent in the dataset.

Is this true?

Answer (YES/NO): NO